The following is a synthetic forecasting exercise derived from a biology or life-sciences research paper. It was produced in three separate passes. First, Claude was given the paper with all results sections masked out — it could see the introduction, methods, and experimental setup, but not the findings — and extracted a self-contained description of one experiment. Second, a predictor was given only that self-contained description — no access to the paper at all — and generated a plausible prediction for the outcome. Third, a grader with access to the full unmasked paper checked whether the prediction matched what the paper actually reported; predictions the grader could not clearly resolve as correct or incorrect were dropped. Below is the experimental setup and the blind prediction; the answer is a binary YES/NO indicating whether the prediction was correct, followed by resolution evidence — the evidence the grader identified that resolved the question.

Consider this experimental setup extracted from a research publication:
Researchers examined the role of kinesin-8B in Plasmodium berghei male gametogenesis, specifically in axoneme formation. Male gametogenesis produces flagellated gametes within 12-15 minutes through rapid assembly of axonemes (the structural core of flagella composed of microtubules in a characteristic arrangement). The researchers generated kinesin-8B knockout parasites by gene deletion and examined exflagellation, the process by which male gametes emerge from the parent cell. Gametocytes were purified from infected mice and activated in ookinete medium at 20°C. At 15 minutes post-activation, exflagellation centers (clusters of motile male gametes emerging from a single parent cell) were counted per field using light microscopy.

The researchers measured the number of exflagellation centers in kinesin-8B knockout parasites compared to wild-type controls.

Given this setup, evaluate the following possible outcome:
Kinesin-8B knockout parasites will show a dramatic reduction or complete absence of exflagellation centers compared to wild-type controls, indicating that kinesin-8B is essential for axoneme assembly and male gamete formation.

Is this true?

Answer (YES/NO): YES